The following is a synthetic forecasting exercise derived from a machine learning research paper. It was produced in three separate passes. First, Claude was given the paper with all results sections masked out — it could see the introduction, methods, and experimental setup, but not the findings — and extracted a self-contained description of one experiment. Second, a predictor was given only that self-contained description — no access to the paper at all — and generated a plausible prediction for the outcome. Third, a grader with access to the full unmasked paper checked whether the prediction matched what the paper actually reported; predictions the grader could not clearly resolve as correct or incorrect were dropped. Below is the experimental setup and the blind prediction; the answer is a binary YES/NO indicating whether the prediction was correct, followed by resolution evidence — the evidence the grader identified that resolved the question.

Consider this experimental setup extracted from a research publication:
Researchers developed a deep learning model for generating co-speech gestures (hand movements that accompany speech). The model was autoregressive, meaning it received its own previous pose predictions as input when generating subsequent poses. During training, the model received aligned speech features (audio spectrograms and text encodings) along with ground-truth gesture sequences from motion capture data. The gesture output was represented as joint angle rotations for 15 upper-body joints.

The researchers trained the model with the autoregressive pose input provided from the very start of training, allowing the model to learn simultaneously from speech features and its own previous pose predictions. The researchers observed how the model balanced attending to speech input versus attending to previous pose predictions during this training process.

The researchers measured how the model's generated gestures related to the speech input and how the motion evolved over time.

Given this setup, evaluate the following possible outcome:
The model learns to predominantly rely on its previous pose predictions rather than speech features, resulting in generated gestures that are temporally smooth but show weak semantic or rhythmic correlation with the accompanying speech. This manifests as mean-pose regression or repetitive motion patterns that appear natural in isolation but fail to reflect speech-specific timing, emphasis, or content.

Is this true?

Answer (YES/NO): YES